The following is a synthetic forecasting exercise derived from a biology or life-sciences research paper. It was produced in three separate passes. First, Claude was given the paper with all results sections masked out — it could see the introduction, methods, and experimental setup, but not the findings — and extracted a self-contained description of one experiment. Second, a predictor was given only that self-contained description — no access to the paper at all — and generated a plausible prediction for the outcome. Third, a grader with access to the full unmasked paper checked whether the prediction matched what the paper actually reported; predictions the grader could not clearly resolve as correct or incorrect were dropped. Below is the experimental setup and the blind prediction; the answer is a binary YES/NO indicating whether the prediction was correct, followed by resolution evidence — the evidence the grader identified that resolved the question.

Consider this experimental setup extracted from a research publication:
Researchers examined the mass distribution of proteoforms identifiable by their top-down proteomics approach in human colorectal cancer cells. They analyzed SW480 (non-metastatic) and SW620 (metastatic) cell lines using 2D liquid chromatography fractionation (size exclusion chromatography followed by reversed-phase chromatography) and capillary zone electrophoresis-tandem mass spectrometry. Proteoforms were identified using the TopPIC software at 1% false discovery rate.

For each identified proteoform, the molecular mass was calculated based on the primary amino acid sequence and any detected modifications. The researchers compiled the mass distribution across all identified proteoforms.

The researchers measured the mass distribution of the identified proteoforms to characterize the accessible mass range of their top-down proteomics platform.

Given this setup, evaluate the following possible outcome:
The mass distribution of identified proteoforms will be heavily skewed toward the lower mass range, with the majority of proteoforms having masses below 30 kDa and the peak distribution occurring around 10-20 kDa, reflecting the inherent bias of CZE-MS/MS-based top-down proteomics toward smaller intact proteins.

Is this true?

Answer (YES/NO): NO